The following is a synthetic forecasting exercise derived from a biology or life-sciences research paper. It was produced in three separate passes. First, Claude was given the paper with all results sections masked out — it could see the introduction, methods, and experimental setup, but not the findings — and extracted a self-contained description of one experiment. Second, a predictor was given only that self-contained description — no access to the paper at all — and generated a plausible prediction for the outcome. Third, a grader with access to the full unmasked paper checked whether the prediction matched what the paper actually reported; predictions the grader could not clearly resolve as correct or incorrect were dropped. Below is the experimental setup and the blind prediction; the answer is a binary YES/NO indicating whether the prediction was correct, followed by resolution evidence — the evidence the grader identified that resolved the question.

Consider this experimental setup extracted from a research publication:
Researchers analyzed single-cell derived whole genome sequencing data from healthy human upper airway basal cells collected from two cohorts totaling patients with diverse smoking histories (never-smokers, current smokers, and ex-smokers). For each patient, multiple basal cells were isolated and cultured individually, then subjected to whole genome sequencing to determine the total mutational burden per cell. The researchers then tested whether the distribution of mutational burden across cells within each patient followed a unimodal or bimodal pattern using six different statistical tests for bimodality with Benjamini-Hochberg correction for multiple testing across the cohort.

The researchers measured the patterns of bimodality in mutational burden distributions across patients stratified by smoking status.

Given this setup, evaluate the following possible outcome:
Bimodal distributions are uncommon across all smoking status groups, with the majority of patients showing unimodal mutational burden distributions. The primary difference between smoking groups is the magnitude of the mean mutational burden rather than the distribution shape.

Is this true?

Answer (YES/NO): NO